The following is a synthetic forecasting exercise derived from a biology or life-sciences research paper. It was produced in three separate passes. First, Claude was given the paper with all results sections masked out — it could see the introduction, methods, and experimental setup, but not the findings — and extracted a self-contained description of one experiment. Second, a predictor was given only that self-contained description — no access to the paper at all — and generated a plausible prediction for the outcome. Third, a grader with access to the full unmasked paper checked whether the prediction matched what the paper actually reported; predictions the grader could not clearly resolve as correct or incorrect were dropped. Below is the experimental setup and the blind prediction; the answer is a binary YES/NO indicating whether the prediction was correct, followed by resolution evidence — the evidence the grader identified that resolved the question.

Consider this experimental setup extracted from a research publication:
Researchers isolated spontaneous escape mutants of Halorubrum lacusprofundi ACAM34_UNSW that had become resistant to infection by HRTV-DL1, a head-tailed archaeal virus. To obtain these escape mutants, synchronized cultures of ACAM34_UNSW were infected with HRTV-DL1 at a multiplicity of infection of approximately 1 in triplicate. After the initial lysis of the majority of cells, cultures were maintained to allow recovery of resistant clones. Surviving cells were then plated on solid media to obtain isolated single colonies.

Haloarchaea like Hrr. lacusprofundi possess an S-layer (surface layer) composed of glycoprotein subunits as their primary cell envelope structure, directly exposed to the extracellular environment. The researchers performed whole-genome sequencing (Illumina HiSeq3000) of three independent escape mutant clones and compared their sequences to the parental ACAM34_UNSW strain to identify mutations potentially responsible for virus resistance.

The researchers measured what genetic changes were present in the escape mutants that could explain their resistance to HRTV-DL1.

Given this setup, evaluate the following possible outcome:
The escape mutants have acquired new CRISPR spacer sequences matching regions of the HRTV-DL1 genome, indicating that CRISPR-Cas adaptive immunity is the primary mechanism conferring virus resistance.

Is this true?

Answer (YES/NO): NO